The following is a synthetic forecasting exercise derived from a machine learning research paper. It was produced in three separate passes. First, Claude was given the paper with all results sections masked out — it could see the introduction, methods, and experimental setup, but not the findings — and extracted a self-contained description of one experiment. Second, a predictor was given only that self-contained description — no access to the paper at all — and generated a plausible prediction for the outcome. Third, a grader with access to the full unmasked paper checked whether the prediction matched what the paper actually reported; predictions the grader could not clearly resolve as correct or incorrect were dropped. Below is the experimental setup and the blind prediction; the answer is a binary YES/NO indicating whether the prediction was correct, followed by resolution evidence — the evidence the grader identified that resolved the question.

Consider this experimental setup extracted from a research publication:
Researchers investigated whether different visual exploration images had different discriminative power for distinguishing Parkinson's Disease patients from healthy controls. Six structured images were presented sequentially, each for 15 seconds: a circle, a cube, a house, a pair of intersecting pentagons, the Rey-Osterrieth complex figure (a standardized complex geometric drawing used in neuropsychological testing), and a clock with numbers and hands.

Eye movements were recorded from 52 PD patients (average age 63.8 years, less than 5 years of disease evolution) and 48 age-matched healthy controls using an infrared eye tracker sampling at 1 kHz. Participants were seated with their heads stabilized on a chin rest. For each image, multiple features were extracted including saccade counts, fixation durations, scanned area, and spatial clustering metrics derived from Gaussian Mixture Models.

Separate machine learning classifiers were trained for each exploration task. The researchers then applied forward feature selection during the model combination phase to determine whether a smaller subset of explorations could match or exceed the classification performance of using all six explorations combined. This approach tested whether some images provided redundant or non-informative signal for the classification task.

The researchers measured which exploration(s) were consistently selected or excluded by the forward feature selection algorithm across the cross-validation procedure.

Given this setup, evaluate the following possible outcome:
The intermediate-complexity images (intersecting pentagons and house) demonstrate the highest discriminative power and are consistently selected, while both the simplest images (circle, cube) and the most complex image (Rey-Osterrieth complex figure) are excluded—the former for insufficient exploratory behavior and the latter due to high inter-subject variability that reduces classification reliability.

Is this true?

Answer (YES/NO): NO